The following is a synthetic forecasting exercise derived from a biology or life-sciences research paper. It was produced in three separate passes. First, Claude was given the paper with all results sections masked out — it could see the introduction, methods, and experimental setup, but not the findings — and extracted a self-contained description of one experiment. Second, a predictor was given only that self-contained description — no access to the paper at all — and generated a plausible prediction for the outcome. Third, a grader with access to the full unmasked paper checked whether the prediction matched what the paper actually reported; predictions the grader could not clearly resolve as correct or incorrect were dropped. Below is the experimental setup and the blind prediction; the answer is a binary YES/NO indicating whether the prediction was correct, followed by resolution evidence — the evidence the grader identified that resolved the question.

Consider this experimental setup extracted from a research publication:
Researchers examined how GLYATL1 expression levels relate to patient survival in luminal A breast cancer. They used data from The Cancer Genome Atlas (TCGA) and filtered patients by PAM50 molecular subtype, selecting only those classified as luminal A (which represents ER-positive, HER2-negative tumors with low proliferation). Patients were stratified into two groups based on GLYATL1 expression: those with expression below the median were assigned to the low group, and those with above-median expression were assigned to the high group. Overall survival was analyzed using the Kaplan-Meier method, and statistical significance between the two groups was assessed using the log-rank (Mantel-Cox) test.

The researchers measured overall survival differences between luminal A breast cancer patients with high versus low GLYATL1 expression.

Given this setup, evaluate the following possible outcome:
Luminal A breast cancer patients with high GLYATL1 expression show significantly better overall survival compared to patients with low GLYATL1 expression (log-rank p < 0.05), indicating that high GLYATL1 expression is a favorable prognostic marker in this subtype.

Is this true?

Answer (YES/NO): NO